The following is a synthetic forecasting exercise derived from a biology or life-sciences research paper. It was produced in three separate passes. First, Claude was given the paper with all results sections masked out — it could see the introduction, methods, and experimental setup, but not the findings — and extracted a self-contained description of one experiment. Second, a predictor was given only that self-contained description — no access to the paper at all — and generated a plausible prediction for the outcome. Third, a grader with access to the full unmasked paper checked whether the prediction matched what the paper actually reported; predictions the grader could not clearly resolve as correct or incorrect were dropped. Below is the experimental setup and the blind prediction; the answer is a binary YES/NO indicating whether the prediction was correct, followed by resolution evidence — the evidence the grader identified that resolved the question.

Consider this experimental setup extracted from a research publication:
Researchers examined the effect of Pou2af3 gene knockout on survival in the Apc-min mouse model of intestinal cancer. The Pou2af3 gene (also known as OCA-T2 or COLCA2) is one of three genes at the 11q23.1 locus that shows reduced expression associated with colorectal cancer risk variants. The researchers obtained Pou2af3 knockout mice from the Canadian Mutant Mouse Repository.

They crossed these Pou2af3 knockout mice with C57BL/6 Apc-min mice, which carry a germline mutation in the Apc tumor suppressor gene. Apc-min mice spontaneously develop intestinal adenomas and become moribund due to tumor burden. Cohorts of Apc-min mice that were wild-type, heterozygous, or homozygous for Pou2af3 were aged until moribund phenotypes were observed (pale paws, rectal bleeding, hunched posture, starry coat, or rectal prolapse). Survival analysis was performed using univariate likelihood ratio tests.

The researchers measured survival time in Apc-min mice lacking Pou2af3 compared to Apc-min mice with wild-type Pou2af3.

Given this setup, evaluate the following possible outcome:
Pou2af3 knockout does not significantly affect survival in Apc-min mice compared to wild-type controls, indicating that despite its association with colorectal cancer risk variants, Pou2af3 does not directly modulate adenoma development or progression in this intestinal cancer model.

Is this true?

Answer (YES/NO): YES